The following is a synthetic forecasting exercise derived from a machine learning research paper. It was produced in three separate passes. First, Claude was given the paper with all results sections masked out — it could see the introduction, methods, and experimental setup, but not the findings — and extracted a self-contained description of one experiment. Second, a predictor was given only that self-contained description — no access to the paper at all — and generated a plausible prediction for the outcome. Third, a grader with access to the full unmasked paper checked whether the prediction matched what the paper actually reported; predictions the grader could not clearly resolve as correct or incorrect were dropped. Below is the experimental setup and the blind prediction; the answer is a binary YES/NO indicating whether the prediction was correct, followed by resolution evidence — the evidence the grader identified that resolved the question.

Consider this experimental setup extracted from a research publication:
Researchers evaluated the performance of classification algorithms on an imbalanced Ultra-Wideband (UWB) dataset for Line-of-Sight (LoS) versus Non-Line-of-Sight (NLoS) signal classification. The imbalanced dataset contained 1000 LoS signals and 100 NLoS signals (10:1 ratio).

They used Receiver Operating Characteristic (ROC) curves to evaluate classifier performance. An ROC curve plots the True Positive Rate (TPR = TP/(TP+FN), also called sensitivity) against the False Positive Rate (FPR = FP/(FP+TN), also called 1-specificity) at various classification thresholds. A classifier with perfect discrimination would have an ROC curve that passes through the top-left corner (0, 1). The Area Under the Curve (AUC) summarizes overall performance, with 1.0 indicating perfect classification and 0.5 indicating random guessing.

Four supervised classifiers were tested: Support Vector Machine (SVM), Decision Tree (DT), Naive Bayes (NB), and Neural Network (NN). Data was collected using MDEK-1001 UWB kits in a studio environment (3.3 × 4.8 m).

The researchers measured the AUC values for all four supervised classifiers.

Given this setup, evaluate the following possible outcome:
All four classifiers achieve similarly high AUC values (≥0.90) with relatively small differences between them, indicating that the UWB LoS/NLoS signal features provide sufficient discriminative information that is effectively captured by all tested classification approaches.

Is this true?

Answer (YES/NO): YES